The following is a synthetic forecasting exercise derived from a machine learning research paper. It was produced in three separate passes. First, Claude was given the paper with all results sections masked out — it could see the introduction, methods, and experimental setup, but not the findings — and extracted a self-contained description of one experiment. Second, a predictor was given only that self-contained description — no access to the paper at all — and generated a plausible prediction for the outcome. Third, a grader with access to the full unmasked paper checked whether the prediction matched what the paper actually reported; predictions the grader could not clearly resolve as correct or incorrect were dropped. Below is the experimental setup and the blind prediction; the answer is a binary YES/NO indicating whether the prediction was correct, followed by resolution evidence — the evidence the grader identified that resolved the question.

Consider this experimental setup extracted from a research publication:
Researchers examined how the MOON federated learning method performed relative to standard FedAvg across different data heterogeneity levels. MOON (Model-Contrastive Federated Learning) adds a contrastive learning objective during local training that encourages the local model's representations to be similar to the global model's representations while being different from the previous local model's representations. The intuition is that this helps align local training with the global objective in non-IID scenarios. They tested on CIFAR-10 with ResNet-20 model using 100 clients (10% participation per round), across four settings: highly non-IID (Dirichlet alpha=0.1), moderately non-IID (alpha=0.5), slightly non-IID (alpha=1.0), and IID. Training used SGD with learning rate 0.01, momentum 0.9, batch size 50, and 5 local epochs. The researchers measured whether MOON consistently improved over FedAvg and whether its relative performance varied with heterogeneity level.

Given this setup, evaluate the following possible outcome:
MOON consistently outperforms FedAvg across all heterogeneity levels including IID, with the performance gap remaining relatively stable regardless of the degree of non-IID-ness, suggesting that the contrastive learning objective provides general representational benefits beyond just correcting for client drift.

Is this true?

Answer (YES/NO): NO